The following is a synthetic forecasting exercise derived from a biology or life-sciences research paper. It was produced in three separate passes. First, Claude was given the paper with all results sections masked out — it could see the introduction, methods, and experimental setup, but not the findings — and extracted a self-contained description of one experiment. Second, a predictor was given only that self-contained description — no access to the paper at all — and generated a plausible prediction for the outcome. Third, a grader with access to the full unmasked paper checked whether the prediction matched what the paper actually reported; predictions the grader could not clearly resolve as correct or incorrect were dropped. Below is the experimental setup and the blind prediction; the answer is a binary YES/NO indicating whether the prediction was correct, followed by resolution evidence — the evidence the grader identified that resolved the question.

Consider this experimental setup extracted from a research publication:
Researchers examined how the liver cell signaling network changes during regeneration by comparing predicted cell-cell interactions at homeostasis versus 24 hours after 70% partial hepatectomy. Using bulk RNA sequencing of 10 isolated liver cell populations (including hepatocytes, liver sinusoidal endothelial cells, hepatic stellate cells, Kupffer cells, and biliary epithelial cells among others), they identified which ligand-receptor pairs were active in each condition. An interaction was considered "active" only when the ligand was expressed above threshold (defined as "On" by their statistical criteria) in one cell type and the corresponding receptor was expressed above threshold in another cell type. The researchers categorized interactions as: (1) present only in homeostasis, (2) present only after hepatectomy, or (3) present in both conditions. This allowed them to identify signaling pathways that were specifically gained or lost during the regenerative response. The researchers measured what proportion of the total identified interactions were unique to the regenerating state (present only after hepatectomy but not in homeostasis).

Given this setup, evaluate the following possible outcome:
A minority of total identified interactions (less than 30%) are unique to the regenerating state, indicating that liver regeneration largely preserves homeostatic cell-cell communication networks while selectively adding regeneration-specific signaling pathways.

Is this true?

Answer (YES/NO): NO